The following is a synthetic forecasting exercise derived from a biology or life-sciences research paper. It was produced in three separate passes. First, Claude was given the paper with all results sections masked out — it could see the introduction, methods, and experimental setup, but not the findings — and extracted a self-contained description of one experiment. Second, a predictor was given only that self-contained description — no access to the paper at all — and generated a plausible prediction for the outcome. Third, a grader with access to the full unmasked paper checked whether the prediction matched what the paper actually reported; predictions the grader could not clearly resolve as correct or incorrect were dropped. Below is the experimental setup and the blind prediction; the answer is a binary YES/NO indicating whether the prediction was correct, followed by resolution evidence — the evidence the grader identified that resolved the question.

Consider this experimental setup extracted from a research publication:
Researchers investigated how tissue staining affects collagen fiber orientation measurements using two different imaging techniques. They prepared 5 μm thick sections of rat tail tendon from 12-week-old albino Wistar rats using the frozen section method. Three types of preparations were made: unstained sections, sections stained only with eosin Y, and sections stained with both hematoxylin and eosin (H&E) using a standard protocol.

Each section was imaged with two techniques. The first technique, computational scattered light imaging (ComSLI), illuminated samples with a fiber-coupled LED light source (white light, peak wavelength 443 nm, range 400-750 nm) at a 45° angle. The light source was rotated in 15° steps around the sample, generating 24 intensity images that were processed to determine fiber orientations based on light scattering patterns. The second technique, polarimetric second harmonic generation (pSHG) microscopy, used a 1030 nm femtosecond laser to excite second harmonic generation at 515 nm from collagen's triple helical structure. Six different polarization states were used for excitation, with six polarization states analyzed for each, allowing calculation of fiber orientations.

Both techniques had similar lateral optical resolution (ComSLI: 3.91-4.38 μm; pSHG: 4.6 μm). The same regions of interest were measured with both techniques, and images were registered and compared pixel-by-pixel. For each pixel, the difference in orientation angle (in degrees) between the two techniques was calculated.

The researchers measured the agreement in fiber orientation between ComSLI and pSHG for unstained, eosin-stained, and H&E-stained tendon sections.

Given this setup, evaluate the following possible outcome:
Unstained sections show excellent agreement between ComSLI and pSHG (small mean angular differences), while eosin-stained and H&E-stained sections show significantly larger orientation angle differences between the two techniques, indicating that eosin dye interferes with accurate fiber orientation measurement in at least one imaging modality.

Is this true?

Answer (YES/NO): NO